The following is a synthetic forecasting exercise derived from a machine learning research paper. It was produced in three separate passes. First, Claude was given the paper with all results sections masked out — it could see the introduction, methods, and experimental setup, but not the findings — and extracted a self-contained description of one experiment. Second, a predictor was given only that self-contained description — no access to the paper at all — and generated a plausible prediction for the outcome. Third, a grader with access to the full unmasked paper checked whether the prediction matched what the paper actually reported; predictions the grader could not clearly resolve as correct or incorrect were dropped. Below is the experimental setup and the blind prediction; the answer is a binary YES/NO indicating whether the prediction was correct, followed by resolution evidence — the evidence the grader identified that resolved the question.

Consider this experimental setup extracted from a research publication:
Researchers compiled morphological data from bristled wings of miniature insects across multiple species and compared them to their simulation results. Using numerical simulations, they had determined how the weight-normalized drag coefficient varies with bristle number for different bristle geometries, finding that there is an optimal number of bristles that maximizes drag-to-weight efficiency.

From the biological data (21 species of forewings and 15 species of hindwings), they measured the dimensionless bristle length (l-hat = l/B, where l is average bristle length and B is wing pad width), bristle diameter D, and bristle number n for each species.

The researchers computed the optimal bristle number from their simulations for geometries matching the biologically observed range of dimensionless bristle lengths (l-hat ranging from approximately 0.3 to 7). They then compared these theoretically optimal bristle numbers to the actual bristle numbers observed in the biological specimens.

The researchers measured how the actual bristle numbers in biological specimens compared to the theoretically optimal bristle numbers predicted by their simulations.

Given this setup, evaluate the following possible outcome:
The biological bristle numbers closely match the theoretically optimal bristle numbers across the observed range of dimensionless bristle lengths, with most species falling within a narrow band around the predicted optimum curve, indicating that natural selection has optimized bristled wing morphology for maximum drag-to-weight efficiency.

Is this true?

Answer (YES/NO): NO